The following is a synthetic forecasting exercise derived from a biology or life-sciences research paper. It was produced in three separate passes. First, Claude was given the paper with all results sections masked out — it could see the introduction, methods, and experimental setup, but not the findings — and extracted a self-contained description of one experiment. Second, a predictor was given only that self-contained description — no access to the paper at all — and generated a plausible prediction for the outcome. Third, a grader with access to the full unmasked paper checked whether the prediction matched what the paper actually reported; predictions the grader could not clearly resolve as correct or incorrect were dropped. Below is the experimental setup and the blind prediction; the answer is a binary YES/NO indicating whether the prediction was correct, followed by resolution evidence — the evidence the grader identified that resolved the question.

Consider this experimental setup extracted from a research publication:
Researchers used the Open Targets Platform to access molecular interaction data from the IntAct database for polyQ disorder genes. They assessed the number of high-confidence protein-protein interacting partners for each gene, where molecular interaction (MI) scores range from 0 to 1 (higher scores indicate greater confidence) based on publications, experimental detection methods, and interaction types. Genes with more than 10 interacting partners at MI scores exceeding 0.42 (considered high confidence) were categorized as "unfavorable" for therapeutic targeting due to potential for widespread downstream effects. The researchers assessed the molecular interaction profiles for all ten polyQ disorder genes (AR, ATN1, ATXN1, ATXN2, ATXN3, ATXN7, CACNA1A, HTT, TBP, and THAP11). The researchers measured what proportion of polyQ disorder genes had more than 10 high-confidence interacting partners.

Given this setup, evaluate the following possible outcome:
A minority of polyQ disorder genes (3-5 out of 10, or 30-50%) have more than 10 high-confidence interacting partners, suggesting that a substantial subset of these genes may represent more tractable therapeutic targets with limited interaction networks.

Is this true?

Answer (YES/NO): NO